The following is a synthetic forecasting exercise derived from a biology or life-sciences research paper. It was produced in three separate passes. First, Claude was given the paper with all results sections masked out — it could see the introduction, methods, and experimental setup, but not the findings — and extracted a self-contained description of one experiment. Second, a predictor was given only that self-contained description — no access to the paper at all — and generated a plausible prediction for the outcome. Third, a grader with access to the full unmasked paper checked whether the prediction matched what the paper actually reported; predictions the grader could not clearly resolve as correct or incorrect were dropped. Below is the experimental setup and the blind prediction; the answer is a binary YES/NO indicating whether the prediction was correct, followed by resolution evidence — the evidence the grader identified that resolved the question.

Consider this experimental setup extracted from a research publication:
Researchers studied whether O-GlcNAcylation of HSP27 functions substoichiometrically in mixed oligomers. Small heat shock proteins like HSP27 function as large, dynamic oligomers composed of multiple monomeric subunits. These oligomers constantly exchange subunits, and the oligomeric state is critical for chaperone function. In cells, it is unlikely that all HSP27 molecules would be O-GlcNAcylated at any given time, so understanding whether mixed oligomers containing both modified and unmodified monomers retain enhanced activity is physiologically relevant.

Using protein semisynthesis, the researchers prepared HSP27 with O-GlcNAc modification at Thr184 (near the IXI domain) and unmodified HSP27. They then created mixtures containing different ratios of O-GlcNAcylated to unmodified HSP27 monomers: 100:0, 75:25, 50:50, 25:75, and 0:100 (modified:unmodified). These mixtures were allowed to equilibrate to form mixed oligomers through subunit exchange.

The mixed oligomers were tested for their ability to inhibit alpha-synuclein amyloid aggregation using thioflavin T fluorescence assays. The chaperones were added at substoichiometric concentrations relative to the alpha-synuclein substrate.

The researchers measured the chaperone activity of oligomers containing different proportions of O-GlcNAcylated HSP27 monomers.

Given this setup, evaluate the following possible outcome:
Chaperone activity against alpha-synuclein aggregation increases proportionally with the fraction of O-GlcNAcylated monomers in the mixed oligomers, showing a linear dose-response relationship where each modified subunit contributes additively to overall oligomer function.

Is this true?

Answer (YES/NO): YES